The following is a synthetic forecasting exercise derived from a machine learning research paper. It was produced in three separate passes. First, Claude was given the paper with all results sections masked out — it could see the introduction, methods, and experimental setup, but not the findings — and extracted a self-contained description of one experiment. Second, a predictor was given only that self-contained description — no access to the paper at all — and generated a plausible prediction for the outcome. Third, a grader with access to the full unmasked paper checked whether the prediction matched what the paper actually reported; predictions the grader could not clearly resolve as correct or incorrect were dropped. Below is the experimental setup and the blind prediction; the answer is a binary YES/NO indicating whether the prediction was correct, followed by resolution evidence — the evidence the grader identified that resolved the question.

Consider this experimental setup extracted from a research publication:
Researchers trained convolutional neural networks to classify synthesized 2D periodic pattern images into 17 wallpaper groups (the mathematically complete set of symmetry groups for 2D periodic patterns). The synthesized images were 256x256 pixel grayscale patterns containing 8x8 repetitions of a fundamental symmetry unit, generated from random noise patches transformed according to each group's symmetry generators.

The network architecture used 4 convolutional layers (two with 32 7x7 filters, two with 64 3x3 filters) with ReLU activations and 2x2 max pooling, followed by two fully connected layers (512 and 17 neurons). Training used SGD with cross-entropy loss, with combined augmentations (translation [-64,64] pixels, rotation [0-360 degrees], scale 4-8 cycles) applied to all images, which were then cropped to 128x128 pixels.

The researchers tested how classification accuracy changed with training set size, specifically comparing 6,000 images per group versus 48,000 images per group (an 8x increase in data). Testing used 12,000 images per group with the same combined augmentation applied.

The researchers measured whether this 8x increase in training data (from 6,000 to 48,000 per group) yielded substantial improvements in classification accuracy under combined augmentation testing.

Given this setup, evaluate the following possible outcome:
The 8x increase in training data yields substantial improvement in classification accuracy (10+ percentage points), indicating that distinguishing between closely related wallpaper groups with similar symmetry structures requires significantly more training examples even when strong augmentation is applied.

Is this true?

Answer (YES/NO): NO